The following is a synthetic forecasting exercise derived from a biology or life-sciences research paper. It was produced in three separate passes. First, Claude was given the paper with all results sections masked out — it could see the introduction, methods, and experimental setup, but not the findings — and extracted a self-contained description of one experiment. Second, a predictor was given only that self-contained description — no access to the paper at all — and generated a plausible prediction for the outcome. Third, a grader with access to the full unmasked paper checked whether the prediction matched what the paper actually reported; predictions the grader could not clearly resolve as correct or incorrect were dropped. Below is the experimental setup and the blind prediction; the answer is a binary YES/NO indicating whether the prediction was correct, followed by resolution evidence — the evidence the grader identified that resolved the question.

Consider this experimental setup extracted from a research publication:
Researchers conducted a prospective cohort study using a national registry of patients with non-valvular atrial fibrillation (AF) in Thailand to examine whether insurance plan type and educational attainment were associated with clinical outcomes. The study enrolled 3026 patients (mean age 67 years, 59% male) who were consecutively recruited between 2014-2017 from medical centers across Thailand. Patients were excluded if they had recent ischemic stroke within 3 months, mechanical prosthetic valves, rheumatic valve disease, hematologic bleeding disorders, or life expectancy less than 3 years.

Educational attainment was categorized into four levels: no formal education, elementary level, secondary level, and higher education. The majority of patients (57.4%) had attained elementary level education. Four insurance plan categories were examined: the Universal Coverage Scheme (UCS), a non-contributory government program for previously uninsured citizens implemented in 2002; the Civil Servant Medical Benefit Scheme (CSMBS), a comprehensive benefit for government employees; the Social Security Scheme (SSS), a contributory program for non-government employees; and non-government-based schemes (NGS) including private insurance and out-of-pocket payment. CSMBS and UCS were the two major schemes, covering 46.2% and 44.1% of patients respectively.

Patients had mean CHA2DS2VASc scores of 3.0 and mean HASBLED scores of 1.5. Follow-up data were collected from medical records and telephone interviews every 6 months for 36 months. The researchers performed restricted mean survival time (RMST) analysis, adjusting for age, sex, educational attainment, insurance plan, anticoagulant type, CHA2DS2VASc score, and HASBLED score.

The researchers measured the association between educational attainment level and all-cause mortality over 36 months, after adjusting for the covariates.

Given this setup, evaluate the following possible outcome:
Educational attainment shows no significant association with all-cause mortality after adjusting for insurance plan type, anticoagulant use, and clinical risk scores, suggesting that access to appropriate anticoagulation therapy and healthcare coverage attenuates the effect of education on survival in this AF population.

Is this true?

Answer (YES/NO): NO